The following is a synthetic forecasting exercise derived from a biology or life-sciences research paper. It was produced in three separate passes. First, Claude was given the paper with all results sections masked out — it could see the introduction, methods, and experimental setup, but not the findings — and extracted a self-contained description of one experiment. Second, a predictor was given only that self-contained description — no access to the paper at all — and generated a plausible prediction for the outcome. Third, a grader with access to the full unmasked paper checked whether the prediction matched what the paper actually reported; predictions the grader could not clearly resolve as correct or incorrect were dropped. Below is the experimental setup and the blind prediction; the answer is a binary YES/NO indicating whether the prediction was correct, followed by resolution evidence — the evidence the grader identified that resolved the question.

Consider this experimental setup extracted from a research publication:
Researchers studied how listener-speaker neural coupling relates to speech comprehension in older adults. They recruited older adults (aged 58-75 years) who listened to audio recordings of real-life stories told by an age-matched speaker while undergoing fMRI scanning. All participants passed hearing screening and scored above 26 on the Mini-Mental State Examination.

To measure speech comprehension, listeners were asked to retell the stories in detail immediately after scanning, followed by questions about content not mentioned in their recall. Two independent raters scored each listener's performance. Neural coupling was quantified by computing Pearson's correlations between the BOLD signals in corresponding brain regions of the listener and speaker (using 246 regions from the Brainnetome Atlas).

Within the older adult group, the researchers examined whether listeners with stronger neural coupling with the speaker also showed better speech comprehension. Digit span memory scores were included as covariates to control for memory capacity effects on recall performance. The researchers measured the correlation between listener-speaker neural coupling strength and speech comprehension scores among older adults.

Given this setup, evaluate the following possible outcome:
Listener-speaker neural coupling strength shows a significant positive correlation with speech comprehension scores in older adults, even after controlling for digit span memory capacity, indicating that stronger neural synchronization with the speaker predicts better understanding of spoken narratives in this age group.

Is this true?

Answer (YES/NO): YES